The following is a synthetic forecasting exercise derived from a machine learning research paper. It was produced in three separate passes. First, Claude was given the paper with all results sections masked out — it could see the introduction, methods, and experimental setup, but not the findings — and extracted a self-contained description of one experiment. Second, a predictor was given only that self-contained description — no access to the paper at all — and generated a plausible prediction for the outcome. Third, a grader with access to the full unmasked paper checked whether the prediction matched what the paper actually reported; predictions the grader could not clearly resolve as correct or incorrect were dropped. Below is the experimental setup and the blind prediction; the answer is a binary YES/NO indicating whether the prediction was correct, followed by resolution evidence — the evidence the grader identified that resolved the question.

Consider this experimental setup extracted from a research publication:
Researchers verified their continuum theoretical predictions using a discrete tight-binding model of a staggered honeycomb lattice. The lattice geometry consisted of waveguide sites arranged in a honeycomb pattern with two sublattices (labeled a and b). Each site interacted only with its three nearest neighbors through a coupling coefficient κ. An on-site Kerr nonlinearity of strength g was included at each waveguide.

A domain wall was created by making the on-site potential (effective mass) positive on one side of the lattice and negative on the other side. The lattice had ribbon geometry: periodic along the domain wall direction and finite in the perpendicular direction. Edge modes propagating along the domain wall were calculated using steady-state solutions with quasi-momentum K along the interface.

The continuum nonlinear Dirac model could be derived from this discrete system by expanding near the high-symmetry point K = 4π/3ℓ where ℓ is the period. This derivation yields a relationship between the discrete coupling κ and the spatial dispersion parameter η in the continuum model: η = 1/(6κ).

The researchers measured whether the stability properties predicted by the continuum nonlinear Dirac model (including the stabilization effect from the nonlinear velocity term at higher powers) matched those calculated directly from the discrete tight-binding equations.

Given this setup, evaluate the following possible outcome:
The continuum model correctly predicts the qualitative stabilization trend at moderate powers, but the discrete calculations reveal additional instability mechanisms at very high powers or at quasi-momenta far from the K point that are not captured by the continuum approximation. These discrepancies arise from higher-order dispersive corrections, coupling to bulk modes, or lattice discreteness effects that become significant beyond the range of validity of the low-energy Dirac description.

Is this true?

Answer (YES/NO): NO